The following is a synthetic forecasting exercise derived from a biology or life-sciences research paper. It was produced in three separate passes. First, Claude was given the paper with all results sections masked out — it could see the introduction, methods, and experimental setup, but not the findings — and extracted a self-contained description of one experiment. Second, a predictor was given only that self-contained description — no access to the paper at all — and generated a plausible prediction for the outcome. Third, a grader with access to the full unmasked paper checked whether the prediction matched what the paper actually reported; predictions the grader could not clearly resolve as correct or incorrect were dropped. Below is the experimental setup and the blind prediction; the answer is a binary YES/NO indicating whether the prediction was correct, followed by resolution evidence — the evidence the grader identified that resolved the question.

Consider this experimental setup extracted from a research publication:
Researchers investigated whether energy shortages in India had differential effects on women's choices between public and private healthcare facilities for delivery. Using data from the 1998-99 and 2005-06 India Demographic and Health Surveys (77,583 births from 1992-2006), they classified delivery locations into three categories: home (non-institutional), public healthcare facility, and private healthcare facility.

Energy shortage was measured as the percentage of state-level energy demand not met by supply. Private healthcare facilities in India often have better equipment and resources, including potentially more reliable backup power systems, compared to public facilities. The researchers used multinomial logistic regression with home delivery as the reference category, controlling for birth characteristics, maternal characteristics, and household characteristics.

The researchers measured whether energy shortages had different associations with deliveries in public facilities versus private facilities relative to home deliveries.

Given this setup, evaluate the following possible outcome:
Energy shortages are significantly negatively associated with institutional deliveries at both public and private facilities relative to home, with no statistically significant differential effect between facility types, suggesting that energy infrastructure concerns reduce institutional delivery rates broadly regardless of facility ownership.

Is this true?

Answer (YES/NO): NO